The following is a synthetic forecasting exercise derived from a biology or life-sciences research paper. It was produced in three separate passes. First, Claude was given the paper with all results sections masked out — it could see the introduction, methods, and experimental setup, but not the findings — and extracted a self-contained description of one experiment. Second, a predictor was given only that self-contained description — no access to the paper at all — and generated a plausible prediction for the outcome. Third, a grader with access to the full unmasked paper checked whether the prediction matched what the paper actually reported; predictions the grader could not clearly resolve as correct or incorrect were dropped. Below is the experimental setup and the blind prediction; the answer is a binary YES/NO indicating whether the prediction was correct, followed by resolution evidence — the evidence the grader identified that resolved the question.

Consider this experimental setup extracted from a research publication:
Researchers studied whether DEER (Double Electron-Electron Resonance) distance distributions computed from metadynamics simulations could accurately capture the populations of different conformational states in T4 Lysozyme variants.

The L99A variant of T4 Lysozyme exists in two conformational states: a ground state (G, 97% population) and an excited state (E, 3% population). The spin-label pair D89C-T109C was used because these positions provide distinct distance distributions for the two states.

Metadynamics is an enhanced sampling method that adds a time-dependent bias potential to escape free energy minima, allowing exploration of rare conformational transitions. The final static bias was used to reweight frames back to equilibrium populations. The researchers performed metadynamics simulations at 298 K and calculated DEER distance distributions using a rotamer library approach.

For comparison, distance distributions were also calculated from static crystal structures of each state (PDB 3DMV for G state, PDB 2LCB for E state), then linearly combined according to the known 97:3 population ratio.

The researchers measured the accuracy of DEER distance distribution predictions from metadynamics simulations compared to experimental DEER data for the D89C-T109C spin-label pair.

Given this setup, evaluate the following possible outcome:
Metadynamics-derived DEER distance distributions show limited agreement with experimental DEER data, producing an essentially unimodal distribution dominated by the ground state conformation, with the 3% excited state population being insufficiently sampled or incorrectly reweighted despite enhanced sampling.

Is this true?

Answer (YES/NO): NO